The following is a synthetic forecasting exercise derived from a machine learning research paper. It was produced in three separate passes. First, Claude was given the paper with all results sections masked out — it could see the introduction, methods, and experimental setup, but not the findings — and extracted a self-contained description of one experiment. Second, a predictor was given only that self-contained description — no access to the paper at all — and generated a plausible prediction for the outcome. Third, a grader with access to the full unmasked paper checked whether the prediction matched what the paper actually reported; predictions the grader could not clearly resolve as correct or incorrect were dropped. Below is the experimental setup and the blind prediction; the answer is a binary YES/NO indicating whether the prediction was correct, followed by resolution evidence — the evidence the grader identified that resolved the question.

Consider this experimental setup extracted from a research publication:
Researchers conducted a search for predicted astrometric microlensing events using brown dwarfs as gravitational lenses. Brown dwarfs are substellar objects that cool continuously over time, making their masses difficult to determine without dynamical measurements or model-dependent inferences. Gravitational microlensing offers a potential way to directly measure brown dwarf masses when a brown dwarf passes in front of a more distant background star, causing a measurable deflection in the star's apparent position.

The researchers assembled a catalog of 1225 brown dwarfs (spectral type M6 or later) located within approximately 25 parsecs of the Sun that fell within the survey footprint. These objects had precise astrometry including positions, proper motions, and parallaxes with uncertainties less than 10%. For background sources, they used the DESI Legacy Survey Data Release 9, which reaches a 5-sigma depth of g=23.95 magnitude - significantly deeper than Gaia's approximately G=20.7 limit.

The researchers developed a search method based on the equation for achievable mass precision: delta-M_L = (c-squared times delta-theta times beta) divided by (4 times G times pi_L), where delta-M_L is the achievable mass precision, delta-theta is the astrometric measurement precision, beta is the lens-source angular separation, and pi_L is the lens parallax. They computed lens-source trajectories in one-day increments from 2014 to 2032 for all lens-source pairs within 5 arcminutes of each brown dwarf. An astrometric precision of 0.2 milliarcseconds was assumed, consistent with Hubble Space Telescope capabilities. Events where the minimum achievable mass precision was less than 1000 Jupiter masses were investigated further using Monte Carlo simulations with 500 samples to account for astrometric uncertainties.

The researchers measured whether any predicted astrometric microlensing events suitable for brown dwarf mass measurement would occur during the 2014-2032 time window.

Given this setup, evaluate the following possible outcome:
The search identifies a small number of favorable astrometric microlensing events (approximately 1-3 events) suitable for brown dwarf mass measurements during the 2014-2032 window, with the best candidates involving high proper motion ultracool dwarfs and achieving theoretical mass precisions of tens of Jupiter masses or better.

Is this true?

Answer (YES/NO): NO